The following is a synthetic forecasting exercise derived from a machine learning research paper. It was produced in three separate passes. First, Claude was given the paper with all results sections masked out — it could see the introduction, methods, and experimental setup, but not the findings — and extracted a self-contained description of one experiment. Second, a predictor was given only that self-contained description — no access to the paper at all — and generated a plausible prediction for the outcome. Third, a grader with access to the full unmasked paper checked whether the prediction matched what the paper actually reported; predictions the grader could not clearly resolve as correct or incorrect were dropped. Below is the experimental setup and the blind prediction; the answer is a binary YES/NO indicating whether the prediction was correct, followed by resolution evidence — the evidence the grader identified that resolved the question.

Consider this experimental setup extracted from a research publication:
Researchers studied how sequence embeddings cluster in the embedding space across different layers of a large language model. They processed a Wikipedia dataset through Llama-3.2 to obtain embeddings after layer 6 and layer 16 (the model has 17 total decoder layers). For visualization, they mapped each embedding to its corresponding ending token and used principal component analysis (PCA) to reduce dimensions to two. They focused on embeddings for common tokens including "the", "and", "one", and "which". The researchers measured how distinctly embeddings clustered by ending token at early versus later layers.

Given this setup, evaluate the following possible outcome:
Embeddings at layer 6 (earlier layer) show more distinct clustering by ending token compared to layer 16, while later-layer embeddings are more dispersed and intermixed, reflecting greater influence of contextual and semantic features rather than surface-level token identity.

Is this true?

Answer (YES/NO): YES